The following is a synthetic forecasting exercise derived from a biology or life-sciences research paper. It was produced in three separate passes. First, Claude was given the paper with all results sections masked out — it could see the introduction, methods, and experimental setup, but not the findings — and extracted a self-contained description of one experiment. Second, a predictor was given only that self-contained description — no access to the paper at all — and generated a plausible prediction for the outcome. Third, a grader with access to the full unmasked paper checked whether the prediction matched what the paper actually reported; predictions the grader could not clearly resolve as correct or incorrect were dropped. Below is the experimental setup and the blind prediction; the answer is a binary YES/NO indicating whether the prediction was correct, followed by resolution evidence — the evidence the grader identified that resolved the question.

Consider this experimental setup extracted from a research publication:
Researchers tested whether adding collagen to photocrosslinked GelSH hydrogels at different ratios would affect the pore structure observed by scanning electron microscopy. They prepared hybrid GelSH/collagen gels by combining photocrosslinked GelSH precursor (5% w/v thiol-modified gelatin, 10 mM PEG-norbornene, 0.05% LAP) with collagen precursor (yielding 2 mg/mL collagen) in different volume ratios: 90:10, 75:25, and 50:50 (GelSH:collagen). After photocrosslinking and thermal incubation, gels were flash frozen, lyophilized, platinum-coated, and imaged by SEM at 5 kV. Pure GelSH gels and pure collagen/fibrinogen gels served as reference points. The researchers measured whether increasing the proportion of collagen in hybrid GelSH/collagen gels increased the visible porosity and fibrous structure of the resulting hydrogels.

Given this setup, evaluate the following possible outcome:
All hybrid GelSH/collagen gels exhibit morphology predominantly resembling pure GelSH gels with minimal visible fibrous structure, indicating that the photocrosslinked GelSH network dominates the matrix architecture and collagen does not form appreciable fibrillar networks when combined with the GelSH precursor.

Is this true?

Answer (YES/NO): NO